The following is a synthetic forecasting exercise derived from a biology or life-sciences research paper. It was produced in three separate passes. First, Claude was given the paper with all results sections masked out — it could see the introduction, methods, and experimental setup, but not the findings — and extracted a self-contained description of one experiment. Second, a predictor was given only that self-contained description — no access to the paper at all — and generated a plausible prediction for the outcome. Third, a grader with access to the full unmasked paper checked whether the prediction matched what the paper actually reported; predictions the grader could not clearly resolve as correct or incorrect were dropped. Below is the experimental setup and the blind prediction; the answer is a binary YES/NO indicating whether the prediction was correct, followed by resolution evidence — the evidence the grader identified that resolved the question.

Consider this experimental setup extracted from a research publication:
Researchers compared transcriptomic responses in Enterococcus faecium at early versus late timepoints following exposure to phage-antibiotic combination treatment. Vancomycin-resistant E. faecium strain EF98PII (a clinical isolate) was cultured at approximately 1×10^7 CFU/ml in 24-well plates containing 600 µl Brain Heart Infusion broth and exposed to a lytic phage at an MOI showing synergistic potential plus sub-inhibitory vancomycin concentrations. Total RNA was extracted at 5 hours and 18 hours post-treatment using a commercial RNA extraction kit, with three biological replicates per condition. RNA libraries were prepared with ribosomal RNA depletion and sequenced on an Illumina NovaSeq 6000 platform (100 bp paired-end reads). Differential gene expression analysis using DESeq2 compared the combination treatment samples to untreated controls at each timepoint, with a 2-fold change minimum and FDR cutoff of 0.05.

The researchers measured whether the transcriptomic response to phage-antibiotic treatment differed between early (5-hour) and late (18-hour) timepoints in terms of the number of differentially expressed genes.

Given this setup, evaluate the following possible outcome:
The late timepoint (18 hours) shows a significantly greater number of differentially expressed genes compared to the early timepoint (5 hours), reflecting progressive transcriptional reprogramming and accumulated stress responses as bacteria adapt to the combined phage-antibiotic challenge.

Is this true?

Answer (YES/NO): YES